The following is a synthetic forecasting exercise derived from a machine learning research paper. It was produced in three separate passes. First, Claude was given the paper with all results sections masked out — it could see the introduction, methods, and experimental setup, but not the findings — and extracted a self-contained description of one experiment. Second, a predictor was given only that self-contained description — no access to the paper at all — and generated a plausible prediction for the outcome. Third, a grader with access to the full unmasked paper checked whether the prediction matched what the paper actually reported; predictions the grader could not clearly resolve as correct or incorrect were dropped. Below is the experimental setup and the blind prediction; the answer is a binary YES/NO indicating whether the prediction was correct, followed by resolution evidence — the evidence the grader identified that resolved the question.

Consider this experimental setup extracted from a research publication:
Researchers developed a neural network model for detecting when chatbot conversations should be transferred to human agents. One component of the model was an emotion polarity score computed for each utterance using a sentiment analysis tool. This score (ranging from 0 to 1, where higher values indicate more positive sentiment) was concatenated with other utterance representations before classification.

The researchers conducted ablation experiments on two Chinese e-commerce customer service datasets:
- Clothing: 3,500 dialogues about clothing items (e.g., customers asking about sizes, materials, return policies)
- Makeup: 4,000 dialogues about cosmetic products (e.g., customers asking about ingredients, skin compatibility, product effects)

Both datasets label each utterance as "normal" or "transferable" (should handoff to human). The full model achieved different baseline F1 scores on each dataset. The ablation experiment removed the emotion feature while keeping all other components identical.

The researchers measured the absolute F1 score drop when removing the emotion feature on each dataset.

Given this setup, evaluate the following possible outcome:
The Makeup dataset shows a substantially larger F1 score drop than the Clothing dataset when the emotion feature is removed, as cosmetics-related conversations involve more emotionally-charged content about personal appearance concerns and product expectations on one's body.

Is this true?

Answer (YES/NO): YES